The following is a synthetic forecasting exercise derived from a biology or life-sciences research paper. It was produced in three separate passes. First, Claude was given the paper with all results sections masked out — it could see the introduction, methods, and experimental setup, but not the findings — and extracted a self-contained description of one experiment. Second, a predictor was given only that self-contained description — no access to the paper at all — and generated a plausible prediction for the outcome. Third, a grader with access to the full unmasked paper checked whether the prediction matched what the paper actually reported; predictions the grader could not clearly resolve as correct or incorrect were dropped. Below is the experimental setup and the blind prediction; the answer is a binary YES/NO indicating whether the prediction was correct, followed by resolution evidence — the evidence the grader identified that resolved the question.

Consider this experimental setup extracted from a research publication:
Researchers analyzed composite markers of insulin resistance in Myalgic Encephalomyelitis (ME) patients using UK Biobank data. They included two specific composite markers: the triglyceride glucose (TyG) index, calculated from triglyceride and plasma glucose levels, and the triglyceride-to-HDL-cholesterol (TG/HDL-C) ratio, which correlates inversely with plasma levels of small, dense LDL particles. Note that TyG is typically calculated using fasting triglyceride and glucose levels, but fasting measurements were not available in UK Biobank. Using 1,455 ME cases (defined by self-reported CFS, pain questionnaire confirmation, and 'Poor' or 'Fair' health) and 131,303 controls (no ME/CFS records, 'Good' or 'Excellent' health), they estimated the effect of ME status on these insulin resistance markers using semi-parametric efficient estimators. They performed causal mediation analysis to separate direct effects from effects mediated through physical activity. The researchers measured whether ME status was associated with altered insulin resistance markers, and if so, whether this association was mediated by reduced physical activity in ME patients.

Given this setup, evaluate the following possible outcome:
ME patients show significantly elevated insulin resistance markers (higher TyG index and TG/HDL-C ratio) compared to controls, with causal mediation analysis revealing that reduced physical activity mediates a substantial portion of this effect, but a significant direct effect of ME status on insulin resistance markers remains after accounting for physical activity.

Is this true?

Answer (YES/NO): NO